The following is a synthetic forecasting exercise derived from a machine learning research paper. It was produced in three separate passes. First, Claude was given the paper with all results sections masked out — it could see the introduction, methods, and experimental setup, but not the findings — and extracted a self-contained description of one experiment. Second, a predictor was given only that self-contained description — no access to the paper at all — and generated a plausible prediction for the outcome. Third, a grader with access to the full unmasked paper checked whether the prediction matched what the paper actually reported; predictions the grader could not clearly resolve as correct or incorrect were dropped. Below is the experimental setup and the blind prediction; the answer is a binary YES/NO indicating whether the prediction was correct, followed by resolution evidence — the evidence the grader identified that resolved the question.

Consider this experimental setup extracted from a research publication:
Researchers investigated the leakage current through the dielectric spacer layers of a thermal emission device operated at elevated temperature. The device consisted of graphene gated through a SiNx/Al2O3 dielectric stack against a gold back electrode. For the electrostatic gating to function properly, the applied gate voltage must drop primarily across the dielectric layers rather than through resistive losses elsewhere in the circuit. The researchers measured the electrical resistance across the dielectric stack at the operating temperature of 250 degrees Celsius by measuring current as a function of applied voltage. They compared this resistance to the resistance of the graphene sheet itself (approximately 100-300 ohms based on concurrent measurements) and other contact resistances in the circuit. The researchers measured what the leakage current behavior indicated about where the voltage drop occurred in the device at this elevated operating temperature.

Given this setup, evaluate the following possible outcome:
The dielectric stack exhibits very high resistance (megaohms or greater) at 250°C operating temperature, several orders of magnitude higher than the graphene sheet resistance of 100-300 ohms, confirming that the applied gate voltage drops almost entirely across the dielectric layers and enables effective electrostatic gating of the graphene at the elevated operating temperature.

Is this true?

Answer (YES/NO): YES